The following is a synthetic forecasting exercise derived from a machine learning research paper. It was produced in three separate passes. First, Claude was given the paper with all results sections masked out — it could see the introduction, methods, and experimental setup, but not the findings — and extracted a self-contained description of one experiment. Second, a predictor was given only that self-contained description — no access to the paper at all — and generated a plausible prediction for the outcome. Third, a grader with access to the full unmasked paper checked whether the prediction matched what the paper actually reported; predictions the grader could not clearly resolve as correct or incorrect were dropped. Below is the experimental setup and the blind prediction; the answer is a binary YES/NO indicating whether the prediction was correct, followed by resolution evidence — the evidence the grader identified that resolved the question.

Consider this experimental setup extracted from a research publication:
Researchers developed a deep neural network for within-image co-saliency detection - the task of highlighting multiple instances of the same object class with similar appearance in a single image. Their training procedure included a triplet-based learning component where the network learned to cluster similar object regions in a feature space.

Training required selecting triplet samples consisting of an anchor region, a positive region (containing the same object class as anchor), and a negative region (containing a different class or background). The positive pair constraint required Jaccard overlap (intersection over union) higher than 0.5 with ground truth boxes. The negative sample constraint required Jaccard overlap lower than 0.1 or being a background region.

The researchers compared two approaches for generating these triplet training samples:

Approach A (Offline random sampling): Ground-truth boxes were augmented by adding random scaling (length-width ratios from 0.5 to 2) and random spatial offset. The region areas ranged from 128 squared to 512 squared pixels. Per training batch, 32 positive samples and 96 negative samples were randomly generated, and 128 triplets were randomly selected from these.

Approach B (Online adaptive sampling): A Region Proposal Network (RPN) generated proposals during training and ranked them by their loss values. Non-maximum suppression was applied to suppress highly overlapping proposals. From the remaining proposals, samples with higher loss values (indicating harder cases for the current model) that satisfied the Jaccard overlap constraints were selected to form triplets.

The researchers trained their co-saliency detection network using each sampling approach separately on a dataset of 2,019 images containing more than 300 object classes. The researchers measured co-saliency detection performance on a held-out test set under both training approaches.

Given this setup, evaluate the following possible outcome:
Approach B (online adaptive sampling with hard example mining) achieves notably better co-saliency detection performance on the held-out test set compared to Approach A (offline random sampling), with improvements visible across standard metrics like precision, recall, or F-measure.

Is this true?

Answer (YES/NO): YES